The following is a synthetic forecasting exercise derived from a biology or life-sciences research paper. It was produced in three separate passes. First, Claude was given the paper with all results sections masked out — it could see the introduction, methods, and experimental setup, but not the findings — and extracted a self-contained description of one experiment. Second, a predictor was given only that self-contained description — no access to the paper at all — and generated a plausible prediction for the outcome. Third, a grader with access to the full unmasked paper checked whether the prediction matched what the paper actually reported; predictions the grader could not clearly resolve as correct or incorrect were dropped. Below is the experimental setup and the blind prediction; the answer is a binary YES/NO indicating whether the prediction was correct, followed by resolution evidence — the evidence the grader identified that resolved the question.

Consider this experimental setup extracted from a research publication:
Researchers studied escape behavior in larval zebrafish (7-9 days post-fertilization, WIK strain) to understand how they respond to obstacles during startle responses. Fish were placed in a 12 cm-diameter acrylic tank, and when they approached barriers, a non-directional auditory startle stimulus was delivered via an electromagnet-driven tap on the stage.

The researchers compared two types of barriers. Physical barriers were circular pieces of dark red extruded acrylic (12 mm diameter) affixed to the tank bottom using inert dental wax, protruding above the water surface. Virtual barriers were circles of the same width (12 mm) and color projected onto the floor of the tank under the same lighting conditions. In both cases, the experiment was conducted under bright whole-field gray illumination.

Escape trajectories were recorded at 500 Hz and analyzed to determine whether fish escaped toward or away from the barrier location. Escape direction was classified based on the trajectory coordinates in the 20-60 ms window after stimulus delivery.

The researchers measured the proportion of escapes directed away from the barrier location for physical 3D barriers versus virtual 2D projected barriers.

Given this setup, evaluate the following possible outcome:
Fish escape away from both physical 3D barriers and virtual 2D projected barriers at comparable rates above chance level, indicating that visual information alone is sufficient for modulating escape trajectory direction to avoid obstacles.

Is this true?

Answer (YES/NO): NO